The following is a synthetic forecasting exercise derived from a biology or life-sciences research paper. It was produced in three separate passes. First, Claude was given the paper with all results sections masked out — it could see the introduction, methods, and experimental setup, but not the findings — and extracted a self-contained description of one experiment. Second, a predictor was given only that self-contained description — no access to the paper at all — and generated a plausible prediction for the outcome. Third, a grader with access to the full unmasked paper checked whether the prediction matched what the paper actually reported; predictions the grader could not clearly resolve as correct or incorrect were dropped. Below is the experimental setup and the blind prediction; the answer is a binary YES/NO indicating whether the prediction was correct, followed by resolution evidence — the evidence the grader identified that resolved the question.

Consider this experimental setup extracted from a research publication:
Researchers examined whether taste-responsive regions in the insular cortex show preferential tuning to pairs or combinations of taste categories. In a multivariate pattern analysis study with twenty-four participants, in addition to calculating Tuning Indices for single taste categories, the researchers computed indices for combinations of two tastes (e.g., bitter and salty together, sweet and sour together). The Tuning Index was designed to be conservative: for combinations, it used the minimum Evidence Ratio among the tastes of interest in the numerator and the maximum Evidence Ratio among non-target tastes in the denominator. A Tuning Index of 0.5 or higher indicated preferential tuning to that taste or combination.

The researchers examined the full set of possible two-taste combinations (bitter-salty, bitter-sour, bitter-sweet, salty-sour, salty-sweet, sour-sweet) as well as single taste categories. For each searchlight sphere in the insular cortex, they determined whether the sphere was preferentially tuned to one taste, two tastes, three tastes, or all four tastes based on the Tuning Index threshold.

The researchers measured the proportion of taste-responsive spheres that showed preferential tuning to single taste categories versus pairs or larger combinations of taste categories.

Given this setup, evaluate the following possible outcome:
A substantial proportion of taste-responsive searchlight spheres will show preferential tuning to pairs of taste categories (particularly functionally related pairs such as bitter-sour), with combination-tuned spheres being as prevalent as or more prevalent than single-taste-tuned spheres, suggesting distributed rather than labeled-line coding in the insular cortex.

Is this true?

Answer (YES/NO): NO